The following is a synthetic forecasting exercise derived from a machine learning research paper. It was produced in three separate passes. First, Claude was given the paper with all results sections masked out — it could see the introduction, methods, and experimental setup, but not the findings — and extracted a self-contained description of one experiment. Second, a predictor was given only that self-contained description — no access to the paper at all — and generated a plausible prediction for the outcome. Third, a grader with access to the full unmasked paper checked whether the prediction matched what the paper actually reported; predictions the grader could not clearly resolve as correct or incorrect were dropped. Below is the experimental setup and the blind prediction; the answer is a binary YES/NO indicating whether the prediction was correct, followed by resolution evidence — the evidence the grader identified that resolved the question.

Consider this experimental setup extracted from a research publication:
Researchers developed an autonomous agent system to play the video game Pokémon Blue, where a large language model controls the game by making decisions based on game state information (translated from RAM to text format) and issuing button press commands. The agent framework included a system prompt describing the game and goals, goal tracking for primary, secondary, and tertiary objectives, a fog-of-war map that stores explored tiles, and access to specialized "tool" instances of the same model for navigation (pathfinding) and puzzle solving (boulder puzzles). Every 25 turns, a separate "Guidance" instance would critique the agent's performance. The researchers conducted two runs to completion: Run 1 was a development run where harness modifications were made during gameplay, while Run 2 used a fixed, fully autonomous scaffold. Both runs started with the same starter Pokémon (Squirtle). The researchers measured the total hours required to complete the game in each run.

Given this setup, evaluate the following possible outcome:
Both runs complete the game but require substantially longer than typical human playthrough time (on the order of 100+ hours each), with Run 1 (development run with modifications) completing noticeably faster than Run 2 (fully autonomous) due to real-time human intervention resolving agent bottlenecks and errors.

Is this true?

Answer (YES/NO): NO